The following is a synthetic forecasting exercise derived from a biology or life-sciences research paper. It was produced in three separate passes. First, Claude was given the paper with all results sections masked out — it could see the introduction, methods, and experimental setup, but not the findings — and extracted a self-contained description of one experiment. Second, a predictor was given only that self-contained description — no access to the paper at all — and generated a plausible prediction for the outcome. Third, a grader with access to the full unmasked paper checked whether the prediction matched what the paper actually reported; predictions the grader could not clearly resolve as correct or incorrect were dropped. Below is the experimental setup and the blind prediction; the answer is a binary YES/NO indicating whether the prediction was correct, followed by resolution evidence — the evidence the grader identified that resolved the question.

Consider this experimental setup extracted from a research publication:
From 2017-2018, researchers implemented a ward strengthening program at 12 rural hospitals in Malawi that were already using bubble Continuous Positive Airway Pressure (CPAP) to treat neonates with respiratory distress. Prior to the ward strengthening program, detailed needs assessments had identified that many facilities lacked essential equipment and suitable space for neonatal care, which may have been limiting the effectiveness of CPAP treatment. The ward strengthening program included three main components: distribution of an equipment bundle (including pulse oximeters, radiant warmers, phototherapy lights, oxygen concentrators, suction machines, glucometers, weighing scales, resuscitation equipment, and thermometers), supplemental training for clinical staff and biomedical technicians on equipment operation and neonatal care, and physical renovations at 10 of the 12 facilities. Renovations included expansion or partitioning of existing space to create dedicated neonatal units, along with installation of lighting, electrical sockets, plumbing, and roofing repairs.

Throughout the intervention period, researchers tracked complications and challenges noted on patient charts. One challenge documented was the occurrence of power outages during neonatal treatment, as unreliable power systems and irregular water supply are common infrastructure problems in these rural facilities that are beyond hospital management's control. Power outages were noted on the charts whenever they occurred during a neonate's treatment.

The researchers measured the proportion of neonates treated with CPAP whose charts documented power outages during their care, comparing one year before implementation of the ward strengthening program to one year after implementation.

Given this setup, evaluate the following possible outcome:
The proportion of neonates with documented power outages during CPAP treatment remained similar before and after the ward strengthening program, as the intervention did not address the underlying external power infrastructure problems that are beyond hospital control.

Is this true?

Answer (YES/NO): YES